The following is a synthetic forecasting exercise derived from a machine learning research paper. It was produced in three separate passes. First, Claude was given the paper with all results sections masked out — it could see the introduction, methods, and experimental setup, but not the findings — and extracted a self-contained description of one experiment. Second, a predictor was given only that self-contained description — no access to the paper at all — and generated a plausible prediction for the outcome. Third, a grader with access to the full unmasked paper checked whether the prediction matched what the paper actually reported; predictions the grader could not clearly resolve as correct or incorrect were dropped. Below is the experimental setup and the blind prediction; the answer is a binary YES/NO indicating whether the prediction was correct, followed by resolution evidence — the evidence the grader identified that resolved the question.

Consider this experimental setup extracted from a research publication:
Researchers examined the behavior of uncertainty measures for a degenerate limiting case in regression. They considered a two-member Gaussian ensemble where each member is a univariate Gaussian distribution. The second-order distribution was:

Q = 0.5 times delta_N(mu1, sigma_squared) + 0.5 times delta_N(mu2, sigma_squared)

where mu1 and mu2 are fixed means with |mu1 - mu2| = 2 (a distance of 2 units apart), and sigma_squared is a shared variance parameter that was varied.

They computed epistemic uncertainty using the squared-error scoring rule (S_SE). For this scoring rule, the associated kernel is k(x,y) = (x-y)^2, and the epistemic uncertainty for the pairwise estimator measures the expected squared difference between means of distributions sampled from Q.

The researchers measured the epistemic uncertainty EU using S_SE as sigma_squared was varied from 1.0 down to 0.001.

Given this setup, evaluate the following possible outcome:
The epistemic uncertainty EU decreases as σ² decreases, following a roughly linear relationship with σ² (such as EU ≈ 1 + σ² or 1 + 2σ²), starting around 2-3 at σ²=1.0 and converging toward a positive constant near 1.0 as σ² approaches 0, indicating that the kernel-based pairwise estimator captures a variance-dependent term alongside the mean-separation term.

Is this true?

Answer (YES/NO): NO